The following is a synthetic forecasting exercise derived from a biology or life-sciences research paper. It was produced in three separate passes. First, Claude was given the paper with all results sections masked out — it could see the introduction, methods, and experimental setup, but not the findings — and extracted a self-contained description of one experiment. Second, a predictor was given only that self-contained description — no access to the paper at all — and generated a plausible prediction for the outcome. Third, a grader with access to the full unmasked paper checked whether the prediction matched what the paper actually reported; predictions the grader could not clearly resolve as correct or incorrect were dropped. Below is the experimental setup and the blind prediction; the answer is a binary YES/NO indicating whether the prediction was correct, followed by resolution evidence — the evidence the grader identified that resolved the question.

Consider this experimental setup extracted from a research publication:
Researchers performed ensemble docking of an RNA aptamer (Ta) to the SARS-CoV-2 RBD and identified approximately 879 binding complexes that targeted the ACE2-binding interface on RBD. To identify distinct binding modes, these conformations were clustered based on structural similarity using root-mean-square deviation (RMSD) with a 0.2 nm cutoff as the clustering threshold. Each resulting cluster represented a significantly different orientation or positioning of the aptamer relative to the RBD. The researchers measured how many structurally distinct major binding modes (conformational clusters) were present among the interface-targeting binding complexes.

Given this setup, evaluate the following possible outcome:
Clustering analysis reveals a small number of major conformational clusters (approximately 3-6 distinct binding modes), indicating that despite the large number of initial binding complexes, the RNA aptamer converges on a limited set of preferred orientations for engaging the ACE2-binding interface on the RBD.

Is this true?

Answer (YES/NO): YES